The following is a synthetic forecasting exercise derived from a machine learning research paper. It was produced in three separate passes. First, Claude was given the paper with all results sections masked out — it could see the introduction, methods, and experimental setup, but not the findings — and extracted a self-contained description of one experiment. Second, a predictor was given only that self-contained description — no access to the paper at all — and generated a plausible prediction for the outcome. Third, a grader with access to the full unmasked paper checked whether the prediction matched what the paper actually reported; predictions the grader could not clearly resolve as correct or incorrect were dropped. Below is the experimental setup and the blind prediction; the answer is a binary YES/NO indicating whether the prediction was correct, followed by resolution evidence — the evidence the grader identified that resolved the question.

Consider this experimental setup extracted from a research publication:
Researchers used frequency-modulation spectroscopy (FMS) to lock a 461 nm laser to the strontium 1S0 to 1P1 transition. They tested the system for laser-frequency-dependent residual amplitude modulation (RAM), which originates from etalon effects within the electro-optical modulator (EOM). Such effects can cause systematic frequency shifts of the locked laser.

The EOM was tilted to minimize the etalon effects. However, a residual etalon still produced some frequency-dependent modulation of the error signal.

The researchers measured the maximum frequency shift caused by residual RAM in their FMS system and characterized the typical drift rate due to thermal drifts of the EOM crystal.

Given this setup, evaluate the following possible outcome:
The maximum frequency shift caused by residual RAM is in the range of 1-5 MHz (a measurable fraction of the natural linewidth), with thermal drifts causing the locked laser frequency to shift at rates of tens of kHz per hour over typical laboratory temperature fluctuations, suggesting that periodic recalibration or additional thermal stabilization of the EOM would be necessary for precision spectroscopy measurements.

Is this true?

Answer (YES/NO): NO